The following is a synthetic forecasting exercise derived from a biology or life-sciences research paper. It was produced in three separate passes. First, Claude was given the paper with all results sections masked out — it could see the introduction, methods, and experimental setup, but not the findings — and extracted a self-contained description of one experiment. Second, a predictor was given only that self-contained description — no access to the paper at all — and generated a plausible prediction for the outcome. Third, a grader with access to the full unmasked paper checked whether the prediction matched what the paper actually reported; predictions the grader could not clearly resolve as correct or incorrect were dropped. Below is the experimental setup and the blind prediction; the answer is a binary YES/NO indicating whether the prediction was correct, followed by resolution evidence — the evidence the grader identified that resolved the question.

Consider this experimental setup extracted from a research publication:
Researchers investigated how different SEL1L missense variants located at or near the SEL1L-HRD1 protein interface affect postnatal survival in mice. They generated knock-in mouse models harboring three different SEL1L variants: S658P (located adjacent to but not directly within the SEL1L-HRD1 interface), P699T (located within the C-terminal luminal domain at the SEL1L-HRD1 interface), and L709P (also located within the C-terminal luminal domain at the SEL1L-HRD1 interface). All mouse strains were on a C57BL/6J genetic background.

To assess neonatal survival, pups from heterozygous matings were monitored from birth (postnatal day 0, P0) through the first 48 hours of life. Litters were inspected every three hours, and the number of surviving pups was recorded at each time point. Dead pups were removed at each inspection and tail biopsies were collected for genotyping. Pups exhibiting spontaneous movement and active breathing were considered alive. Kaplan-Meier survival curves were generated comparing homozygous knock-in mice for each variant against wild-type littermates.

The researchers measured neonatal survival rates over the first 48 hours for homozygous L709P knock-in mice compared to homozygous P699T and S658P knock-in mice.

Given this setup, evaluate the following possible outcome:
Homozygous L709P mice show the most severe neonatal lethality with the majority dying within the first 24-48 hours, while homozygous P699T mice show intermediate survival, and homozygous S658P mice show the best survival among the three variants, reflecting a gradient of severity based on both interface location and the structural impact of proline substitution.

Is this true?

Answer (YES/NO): NO